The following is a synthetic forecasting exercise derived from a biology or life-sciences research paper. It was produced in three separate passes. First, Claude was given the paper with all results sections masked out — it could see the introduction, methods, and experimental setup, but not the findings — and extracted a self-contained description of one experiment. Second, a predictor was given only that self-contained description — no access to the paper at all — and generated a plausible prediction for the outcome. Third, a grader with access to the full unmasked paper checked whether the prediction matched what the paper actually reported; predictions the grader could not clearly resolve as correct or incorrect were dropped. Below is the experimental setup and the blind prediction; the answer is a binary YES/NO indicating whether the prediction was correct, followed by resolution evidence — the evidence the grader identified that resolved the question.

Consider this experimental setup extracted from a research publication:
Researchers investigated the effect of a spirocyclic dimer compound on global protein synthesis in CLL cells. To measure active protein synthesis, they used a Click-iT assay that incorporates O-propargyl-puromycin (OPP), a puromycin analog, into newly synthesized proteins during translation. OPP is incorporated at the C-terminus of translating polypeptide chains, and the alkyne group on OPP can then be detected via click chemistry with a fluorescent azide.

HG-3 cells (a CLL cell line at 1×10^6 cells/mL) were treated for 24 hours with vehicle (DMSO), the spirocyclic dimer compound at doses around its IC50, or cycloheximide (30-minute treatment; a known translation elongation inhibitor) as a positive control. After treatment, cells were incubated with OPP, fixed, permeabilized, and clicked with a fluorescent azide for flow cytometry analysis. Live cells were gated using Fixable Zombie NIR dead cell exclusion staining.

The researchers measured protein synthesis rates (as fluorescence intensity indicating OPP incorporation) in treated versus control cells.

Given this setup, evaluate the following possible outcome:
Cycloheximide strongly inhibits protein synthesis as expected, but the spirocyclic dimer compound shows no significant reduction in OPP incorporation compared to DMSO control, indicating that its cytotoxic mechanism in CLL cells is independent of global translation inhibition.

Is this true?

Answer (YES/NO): NO